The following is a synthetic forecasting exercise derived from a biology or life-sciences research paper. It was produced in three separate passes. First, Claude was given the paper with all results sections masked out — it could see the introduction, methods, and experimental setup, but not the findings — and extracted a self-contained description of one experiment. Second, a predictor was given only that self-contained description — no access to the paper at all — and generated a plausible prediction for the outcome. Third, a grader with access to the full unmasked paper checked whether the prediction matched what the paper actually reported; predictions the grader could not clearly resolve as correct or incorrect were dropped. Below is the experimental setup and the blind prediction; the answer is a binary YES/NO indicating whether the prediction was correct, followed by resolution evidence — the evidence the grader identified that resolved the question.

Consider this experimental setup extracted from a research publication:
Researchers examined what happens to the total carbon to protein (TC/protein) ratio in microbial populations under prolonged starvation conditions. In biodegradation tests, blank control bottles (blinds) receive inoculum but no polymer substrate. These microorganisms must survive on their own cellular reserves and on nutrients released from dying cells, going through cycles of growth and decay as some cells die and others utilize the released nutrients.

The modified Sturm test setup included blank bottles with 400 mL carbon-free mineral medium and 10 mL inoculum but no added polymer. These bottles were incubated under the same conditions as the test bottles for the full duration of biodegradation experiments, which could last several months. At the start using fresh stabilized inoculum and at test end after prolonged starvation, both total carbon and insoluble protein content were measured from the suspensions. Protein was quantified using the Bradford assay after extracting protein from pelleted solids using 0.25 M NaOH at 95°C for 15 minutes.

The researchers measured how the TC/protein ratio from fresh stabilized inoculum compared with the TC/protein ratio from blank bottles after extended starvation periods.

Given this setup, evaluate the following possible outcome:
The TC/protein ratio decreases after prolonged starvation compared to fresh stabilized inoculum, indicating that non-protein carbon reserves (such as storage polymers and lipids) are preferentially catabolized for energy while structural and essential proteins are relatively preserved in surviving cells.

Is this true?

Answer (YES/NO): NO